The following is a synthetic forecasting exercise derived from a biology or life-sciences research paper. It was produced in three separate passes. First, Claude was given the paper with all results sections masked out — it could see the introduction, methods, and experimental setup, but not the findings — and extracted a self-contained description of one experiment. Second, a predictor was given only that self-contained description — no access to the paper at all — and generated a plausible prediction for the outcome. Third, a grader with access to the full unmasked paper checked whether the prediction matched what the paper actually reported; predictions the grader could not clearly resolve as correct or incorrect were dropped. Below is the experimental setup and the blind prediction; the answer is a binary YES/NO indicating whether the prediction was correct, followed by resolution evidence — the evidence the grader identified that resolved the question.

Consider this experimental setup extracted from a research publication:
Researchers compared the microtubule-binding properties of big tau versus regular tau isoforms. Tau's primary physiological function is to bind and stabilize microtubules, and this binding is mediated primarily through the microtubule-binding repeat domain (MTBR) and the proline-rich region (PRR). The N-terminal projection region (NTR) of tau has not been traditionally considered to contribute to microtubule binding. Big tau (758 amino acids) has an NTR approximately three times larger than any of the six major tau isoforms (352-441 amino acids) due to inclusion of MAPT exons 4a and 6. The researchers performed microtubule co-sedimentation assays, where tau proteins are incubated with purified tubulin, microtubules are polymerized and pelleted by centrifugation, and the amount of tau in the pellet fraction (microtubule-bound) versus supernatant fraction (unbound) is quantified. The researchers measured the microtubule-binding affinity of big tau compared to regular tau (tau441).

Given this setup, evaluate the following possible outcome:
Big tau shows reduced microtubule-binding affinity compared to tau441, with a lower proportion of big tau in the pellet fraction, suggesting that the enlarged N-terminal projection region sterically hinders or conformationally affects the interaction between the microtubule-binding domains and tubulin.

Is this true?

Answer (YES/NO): NO